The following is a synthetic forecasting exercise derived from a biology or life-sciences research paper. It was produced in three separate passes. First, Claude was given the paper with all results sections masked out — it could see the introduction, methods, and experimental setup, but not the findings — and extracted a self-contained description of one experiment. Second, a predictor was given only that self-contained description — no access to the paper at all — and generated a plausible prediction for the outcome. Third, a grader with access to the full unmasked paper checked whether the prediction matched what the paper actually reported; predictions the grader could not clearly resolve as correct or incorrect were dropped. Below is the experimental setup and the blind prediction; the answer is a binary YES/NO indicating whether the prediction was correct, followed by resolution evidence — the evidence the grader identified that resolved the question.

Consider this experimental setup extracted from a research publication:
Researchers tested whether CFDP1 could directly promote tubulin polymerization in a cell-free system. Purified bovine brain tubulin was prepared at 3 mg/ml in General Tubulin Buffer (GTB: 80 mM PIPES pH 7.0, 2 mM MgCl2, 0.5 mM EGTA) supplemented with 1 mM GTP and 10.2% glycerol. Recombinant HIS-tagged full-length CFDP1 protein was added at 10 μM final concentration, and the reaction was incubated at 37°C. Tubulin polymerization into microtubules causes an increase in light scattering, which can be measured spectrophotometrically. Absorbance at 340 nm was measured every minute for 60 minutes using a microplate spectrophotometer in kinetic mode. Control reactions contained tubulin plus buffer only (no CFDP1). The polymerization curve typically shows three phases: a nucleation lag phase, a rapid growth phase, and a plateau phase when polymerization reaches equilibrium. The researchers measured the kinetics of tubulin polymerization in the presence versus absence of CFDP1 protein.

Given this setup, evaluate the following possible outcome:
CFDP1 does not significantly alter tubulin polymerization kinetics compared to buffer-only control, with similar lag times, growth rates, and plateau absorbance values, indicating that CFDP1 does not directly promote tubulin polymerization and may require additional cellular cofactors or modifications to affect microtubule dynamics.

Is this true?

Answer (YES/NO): NO